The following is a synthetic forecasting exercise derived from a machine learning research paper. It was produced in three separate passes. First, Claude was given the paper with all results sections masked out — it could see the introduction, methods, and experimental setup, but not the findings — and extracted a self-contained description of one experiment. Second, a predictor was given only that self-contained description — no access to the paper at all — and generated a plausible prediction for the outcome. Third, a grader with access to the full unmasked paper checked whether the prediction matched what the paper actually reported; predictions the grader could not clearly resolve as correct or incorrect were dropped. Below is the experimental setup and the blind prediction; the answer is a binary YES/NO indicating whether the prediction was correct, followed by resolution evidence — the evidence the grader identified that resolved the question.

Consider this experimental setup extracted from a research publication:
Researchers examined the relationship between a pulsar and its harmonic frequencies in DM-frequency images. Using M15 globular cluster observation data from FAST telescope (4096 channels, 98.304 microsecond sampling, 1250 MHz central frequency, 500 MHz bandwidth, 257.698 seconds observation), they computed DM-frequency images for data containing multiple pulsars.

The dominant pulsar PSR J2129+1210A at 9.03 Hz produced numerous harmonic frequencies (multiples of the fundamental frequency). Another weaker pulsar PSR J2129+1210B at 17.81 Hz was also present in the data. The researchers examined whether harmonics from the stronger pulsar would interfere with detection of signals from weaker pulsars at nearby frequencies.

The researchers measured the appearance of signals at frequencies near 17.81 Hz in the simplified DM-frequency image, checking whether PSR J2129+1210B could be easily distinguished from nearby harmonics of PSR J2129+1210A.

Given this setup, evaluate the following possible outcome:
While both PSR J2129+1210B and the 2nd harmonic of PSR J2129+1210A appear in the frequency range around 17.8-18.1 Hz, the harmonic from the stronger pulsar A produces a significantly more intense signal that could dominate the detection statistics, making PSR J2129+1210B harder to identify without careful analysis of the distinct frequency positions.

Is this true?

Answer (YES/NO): YES